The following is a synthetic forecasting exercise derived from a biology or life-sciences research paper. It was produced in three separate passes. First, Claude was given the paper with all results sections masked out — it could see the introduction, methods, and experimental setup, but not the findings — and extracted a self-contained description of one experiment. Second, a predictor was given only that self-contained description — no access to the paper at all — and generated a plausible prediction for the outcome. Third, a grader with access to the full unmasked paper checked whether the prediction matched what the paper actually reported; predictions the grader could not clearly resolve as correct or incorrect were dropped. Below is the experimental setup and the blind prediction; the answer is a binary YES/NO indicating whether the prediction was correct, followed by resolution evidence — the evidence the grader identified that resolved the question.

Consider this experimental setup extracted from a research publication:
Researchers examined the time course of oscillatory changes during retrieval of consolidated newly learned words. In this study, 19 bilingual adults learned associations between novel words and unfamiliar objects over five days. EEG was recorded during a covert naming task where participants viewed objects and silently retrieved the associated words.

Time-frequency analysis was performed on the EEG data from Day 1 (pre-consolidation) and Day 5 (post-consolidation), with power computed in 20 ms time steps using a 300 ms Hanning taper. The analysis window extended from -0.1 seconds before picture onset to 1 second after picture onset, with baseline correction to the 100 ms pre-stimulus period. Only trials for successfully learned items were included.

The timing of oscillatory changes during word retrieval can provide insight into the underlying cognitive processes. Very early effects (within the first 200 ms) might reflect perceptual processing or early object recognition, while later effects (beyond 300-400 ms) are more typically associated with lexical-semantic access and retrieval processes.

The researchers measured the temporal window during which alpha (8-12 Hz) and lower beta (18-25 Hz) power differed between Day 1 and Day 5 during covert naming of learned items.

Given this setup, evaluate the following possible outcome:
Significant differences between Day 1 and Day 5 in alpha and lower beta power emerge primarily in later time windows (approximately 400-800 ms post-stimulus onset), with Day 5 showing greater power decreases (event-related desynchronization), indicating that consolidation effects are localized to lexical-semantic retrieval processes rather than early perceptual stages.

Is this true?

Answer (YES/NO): NO